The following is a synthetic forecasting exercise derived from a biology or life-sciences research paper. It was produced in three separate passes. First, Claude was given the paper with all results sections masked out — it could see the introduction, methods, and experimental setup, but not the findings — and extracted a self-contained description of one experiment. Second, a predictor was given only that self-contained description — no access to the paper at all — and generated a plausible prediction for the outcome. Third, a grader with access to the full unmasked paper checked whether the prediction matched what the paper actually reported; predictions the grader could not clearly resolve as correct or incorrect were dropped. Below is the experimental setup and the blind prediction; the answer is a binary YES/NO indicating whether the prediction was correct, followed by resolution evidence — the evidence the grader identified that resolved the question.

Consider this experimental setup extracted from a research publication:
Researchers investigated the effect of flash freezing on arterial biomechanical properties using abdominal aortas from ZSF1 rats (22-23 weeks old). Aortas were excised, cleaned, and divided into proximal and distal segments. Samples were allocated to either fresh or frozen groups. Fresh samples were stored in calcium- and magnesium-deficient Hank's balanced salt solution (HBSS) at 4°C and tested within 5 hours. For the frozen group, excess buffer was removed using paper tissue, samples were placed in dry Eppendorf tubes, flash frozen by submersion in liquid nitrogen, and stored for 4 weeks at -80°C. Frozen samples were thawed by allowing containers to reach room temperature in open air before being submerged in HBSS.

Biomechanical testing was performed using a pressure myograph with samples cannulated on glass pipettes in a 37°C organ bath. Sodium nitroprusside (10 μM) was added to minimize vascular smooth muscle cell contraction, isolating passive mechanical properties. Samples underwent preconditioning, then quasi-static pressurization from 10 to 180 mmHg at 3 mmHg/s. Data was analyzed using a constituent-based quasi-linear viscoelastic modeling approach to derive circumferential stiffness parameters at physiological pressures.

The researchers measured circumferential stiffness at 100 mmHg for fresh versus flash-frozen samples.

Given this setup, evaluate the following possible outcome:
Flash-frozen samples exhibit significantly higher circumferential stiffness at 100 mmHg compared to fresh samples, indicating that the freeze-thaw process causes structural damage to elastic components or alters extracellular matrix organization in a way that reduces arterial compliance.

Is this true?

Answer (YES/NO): NO